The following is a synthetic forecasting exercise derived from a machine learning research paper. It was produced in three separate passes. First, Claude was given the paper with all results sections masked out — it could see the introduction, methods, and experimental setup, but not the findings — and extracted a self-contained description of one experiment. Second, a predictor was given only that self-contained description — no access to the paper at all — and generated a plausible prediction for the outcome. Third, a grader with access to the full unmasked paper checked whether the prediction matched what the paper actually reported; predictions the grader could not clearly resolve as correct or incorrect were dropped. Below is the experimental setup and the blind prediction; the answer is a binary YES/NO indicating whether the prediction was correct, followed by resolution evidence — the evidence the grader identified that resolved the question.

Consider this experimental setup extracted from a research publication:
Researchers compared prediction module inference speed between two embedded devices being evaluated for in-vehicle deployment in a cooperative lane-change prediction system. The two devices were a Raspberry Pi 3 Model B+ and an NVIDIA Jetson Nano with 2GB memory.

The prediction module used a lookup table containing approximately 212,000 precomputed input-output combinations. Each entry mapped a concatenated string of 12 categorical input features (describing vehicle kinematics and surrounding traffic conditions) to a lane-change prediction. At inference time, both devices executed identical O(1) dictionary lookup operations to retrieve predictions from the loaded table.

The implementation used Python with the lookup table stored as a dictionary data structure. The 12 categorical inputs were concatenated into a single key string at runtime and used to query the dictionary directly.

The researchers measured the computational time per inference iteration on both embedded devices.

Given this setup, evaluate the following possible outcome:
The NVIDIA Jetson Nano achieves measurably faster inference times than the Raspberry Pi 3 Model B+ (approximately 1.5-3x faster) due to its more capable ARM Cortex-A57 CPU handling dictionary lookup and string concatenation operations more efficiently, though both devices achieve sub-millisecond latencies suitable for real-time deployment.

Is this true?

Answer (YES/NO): NO